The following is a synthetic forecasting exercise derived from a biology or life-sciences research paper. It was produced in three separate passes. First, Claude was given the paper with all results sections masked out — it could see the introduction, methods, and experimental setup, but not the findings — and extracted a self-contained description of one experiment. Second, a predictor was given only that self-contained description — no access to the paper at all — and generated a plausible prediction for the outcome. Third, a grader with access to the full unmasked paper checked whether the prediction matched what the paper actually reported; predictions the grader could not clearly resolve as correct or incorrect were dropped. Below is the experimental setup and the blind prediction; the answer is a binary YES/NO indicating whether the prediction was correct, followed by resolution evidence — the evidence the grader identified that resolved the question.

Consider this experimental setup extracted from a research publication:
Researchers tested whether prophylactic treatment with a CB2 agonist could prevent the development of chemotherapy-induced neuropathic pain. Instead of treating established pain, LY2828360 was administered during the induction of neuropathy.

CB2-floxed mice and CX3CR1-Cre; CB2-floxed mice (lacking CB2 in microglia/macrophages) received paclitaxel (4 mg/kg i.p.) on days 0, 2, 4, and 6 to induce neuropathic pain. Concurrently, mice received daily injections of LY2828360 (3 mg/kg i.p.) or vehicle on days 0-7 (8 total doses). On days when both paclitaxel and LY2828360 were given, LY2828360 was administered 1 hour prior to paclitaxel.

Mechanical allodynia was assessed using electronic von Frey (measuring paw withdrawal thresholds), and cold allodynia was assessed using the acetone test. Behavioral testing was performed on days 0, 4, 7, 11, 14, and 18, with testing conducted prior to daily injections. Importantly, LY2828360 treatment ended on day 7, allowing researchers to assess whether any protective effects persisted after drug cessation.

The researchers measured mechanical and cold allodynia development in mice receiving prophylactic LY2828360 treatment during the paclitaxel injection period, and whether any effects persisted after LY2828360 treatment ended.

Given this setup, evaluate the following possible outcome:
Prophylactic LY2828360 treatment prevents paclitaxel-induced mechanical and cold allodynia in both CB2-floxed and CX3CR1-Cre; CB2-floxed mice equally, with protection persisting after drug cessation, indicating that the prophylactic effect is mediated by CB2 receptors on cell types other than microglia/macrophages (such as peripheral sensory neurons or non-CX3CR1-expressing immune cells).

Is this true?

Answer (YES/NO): NO